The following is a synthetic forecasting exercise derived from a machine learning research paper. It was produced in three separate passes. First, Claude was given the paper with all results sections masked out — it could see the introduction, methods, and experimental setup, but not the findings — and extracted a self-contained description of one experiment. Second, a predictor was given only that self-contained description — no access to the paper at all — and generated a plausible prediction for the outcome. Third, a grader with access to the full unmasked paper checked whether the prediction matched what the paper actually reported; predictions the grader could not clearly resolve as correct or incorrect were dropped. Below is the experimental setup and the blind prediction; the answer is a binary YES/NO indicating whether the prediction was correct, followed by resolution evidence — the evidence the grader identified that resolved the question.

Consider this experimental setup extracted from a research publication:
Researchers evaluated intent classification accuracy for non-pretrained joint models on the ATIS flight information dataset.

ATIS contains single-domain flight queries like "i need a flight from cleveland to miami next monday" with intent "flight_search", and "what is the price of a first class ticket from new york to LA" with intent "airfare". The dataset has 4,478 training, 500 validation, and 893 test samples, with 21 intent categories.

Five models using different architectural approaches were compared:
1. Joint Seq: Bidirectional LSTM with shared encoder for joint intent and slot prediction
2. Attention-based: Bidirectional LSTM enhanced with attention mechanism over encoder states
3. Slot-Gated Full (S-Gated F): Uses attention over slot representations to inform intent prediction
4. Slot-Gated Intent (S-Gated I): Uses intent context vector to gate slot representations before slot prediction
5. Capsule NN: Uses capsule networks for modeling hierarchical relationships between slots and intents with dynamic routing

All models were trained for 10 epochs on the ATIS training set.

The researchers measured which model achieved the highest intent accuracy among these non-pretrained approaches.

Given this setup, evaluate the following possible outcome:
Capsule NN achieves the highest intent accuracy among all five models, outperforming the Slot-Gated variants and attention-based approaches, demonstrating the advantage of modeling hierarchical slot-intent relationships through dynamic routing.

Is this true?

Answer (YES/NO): YES